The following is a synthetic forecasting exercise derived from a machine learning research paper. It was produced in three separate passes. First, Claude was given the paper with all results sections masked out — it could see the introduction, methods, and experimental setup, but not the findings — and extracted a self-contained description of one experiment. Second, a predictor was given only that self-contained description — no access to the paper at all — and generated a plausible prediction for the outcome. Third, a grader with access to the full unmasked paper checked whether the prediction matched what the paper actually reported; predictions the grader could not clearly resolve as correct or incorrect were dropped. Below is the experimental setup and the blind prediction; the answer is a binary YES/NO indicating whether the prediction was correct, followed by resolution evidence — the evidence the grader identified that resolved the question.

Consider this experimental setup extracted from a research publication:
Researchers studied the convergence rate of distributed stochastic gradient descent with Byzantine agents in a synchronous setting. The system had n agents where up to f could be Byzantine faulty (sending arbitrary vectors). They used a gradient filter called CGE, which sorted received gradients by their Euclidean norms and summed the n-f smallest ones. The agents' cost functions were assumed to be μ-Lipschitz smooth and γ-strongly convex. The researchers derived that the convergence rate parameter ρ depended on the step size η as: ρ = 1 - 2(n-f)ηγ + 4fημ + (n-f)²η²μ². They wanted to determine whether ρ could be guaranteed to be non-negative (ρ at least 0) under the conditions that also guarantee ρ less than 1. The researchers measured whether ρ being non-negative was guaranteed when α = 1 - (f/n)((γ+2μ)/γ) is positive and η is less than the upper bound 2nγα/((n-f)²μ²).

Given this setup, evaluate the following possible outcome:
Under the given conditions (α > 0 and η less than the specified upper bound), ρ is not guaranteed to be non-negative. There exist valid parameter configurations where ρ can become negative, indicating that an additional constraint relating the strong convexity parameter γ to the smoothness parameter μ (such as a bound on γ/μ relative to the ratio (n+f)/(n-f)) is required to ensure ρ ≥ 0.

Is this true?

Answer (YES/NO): NO